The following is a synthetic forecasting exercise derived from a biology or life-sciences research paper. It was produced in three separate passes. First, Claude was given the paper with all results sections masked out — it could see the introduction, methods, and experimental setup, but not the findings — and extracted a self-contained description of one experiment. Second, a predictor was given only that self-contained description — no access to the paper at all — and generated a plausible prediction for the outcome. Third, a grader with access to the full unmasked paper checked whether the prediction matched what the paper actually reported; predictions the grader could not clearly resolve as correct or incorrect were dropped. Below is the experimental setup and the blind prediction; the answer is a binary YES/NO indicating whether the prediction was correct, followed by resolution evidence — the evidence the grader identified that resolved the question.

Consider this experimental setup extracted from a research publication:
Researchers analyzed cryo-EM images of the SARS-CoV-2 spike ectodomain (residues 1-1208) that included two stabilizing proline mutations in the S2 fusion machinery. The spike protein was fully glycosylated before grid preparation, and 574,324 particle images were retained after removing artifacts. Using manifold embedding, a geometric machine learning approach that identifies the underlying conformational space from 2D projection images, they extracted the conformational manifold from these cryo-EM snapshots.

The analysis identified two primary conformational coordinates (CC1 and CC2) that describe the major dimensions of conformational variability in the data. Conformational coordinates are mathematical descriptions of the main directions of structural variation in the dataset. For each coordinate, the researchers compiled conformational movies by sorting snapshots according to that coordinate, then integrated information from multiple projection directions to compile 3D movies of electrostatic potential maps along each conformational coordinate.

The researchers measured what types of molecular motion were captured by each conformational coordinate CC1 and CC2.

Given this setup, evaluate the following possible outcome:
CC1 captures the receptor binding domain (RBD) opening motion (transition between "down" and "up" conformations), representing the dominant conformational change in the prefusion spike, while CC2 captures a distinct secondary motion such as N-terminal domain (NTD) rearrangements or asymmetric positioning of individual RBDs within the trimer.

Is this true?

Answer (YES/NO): NO